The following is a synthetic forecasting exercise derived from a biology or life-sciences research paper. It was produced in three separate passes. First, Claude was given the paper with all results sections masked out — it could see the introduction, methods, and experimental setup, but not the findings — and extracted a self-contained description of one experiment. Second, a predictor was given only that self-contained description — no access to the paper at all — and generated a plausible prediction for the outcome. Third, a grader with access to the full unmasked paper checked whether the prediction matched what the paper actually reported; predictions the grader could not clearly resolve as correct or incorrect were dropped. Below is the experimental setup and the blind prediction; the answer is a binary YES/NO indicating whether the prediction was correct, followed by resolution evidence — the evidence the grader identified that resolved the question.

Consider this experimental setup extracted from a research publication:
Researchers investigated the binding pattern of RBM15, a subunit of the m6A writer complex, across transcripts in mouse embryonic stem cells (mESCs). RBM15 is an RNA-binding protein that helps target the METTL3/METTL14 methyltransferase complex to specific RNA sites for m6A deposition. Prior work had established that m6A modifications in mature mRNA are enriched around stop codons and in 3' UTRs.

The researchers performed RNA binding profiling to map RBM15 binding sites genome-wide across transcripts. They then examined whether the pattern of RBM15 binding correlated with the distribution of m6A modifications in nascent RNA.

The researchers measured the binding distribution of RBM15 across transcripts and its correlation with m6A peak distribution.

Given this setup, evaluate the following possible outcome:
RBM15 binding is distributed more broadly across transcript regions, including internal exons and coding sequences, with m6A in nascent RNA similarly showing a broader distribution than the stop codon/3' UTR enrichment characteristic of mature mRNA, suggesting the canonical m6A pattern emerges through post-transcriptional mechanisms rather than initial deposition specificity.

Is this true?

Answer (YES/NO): NO